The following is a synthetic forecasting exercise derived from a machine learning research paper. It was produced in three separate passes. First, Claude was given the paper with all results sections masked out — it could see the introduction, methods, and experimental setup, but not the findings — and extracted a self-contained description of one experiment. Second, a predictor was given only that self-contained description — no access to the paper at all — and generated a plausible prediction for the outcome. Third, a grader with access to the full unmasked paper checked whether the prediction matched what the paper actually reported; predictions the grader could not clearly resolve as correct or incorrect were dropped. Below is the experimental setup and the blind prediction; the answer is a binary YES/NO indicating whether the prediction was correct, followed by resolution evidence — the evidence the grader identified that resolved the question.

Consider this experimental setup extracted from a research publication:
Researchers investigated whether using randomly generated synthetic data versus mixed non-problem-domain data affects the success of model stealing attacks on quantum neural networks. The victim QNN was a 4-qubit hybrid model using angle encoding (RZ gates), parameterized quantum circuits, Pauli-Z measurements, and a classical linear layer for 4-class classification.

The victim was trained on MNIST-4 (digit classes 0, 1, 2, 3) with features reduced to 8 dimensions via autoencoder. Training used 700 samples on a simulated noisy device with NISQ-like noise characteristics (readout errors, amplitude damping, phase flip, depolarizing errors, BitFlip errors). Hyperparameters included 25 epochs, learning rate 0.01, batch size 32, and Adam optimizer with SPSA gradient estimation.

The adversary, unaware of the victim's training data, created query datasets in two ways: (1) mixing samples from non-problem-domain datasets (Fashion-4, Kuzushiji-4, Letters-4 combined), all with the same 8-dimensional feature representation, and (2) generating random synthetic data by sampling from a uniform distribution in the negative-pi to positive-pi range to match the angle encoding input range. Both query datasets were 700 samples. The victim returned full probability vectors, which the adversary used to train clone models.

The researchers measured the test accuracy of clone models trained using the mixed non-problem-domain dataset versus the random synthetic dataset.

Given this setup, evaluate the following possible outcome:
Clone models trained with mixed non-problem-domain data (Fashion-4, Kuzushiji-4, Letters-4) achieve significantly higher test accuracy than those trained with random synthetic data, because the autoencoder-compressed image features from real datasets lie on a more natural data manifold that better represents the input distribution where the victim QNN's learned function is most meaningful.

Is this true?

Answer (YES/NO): YES